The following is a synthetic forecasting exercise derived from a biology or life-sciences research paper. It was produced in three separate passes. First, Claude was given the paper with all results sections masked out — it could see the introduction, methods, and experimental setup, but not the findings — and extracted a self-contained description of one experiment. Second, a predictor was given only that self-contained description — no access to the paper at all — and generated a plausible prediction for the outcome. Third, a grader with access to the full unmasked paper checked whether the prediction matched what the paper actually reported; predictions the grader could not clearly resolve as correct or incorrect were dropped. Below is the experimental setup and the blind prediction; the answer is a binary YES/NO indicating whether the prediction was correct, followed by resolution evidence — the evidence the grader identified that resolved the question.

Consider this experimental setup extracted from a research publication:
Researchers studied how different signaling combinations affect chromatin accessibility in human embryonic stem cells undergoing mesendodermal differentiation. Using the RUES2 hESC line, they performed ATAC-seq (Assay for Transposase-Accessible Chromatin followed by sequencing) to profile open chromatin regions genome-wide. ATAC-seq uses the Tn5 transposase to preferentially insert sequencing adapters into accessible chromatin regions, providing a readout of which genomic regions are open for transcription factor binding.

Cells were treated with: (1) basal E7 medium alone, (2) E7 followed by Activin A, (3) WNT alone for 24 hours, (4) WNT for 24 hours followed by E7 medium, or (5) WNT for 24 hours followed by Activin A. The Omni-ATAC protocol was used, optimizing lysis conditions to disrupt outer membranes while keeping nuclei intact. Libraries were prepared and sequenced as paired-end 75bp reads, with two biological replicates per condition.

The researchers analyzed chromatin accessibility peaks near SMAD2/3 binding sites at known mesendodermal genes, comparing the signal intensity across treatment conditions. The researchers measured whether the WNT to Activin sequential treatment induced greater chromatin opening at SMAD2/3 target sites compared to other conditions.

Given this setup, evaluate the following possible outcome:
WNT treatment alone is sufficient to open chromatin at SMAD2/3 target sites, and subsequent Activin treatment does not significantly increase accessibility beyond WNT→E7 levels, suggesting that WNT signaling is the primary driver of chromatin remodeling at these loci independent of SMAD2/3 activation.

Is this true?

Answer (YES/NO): NO